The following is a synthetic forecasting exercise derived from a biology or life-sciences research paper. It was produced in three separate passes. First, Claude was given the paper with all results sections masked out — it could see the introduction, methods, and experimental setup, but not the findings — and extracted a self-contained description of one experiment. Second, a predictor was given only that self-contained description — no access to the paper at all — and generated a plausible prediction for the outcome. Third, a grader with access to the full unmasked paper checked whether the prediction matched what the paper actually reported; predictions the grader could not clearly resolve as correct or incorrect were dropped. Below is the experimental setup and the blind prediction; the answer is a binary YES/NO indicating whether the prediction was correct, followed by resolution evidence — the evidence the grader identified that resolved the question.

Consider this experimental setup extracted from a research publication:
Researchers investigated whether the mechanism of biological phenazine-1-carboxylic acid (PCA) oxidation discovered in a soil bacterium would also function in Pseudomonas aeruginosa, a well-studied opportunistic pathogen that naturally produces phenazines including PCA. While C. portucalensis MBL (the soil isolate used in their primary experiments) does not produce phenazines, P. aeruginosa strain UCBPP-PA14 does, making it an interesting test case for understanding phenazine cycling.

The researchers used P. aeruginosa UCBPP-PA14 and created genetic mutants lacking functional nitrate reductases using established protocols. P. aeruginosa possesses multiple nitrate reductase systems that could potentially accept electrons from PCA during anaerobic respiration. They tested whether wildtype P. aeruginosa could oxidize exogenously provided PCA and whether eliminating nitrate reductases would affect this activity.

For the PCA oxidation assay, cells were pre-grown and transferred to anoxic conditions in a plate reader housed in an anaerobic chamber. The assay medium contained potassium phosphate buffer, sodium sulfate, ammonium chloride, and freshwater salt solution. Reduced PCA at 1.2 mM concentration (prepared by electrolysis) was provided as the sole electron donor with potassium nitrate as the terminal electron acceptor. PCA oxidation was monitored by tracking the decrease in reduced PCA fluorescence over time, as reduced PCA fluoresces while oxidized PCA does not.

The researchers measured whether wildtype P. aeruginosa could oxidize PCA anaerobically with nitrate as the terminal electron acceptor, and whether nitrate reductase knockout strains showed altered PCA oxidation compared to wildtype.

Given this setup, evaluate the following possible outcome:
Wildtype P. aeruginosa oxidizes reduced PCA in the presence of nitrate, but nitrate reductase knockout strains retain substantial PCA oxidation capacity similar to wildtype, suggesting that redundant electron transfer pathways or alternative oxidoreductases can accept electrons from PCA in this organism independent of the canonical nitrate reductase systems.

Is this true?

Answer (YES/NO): NO